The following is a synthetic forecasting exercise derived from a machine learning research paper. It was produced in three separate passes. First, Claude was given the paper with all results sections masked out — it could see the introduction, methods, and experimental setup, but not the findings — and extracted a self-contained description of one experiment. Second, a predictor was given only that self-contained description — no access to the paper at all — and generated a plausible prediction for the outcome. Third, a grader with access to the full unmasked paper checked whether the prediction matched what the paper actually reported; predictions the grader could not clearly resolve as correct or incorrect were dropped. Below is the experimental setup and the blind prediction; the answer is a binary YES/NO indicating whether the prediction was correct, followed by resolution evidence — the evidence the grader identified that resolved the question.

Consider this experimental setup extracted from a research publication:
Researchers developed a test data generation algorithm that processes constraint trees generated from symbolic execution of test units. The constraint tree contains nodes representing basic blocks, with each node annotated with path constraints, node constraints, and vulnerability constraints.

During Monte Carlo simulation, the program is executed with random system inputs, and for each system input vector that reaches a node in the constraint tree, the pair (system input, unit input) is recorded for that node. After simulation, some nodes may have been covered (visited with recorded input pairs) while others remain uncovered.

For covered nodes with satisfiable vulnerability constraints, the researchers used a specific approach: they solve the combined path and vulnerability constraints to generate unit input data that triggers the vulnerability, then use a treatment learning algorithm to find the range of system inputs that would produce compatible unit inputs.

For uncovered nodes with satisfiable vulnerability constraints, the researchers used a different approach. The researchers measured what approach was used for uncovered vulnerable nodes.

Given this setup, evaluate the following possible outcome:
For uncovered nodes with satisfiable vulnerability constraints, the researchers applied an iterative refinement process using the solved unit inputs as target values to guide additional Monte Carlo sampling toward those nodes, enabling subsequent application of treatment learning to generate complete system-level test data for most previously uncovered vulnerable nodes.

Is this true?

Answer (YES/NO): NO